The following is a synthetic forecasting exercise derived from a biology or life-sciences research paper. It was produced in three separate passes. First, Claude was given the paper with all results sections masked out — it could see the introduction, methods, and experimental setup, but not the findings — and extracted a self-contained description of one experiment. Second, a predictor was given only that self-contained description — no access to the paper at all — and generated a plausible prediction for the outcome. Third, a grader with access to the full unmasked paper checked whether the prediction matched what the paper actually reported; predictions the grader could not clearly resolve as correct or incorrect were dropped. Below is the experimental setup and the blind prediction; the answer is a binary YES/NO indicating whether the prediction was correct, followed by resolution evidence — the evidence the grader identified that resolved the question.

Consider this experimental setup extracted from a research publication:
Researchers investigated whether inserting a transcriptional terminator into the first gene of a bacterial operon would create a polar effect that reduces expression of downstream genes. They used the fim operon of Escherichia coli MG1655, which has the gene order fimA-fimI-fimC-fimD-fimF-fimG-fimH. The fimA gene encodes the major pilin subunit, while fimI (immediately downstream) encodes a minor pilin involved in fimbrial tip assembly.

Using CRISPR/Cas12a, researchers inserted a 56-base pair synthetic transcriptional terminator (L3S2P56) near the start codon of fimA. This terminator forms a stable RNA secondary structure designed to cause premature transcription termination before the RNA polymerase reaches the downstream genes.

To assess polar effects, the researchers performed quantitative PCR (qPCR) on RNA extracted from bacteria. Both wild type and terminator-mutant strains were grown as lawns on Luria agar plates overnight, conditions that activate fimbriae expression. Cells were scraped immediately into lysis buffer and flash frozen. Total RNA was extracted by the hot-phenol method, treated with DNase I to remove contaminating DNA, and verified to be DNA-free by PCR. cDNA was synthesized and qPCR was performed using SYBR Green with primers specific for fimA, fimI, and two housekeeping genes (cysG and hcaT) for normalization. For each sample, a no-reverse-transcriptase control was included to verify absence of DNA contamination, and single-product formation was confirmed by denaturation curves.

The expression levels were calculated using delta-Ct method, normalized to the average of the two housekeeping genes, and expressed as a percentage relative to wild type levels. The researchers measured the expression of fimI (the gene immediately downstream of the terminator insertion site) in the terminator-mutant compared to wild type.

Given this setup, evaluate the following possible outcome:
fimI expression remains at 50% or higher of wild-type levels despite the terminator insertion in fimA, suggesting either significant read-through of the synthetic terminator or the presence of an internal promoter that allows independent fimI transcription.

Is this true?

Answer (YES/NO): NO